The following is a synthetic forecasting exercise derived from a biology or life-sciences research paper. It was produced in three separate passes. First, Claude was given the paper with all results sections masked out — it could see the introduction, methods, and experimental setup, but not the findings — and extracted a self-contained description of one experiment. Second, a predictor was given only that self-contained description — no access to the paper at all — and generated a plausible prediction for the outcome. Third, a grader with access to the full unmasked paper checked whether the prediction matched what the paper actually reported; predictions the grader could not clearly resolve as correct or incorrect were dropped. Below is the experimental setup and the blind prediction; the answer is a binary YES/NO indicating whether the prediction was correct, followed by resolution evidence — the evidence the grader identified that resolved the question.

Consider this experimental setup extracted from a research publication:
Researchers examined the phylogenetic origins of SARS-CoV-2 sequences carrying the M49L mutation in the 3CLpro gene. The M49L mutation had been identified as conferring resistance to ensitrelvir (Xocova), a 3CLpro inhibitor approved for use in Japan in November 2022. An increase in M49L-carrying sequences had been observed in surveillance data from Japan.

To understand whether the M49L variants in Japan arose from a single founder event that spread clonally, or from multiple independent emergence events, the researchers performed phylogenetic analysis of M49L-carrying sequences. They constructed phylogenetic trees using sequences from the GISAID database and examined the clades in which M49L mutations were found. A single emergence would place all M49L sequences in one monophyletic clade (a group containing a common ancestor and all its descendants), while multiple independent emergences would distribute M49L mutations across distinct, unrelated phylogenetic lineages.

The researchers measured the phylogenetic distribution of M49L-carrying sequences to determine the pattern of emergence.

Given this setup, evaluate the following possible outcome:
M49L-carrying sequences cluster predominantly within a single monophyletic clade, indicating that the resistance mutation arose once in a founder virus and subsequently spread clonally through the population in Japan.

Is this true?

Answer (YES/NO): NO